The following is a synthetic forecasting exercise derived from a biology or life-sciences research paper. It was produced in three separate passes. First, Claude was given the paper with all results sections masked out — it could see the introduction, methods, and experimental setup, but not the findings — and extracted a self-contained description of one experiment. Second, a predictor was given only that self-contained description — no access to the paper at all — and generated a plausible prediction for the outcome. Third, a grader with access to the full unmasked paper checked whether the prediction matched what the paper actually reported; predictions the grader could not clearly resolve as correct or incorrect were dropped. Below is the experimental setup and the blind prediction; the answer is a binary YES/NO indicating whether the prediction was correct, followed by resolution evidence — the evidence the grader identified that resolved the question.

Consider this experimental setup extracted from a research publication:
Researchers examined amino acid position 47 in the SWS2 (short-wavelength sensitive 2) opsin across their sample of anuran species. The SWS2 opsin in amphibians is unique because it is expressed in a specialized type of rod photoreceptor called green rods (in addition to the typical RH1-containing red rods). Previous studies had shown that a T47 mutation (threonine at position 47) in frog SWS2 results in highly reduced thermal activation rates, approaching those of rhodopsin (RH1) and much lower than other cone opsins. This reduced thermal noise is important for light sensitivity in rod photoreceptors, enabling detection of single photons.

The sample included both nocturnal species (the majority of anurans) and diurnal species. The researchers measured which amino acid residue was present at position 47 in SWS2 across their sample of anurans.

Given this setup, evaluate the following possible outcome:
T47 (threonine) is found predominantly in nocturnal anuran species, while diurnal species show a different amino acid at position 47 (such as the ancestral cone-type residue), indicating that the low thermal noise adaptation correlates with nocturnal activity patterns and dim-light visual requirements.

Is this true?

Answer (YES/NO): NO